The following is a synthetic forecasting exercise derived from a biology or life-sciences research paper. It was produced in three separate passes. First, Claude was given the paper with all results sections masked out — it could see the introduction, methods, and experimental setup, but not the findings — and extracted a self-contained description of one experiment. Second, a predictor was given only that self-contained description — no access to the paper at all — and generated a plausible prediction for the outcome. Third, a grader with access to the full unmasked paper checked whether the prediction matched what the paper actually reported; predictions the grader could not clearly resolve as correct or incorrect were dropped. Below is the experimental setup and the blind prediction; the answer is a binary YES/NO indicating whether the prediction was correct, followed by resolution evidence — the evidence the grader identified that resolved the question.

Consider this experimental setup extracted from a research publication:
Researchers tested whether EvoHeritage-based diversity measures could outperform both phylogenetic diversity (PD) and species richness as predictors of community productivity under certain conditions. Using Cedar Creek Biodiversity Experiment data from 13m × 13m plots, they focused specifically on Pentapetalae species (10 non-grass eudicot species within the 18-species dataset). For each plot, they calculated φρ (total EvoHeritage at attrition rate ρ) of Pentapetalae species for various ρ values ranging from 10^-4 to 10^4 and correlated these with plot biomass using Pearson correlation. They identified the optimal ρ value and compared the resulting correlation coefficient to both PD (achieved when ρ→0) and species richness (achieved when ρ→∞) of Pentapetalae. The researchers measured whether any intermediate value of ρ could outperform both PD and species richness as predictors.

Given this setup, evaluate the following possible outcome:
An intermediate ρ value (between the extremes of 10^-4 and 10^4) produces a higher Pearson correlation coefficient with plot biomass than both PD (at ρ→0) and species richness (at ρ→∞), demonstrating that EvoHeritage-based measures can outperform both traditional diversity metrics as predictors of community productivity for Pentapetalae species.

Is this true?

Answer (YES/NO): YES